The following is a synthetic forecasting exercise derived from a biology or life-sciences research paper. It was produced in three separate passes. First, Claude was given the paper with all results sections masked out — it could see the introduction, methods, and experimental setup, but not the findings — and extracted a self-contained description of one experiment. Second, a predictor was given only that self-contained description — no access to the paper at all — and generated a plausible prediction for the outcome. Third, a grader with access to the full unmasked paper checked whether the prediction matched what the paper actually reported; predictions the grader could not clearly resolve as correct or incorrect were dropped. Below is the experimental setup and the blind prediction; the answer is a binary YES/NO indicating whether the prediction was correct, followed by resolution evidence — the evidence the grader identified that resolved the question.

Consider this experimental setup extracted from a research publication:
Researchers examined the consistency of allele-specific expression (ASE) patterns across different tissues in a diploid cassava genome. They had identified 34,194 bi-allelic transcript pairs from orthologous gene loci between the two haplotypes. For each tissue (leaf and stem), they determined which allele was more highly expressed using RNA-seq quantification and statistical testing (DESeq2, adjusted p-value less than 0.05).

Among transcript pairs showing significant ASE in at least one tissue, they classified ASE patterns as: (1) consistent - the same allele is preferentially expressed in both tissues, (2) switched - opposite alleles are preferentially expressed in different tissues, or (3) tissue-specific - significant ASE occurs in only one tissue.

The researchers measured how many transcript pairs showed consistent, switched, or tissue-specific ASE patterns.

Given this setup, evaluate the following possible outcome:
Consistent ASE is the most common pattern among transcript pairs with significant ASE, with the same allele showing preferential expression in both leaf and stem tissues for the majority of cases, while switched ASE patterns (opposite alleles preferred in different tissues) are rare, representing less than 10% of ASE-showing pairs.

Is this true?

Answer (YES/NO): NO